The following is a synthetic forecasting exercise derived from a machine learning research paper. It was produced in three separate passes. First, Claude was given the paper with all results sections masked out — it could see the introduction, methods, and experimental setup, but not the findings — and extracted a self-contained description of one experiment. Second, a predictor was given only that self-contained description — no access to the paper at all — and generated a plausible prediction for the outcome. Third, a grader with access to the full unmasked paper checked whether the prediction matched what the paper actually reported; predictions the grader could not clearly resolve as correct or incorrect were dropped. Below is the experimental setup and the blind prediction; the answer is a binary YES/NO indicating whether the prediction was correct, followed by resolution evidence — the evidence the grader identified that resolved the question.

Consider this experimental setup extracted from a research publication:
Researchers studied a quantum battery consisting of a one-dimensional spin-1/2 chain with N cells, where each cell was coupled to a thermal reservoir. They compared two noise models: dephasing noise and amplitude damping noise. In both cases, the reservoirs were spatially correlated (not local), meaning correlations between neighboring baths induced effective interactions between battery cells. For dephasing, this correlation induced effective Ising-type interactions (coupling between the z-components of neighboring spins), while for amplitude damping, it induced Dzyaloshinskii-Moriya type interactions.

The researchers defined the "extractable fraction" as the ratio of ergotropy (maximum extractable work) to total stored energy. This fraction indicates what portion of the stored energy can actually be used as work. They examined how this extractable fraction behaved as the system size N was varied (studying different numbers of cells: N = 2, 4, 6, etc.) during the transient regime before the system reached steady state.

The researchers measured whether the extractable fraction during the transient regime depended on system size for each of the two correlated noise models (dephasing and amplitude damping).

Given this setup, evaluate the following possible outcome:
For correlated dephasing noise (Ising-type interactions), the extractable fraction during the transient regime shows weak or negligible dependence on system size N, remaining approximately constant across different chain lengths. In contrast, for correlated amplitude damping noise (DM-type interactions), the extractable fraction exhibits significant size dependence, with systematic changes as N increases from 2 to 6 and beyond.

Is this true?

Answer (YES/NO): YES